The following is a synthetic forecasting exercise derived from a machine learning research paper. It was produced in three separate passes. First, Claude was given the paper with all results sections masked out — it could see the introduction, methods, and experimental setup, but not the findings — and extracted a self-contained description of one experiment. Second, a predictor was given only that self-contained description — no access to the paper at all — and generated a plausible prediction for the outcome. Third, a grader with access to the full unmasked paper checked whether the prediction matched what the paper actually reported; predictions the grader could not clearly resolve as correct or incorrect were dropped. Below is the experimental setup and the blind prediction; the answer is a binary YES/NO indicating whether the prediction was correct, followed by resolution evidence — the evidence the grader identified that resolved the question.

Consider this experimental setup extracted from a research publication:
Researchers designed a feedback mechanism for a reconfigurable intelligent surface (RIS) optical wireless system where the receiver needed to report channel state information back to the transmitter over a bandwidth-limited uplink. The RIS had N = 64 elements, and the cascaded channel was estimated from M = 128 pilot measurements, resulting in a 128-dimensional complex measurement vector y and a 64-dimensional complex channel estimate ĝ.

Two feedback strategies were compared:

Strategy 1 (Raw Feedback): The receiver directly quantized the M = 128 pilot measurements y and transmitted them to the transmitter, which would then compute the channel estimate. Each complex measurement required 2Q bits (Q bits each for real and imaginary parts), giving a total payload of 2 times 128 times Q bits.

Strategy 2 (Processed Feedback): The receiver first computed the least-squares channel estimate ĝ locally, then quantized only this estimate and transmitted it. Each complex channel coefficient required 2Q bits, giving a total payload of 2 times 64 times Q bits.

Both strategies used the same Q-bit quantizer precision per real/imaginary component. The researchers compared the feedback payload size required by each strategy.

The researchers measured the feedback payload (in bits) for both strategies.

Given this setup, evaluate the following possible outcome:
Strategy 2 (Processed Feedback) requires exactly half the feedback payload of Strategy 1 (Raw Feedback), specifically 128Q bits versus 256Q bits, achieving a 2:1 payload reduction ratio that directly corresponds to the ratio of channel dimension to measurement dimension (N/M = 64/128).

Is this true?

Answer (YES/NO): YES